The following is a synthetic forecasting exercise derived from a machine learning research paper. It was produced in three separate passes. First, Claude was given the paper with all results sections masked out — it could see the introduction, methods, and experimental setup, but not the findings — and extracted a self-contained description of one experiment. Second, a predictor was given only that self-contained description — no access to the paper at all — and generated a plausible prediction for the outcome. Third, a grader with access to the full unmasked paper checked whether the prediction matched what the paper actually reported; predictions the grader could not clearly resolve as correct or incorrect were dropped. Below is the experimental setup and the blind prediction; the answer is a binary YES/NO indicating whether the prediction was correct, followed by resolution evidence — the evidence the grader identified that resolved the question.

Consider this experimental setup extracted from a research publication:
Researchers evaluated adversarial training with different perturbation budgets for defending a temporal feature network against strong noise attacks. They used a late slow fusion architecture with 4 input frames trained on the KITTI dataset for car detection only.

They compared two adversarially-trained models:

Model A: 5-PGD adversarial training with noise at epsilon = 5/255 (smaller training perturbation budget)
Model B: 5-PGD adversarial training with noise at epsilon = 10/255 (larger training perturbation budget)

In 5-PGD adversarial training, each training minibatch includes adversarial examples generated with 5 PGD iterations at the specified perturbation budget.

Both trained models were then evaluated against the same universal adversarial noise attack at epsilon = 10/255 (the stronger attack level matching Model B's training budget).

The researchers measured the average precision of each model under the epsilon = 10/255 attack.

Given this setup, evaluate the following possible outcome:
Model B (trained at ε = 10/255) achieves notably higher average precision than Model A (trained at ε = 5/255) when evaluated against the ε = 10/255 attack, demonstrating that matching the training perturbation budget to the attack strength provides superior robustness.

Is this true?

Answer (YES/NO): NO